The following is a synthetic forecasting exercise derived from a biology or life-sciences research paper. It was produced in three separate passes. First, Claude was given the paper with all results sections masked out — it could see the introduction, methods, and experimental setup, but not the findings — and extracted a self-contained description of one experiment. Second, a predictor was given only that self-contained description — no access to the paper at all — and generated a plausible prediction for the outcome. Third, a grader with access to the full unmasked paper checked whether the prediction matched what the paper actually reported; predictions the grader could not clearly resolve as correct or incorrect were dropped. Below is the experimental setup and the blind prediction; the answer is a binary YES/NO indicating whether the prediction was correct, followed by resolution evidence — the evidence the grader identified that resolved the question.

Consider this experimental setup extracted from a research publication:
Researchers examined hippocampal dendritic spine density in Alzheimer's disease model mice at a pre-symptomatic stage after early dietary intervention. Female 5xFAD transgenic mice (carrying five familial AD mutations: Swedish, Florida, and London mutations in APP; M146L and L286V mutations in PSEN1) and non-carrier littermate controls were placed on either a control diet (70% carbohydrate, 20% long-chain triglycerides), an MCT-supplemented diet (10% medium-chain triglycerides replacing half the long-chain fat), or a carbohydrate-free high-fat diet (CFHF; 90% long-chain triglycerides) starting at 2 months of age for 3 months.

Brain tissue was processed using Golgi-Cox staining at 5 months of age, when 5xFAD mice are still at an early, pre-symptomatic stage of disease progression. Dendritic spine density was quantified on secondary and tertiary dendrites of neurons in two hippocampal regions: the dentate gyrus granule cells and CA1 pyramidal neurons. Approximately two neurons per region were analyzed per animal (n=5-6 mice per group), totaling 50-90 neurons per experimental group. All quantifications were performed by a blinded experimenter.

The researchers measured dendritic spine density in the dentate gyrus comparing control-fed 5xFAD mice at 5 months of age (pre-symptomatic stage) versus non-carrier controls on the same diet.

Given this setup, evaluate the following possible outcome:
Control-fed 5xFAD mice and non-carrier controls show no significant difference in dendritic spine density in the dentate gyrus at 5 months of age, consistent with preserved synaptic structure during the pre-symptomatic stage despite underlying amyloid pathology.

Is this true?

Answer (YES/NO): YES